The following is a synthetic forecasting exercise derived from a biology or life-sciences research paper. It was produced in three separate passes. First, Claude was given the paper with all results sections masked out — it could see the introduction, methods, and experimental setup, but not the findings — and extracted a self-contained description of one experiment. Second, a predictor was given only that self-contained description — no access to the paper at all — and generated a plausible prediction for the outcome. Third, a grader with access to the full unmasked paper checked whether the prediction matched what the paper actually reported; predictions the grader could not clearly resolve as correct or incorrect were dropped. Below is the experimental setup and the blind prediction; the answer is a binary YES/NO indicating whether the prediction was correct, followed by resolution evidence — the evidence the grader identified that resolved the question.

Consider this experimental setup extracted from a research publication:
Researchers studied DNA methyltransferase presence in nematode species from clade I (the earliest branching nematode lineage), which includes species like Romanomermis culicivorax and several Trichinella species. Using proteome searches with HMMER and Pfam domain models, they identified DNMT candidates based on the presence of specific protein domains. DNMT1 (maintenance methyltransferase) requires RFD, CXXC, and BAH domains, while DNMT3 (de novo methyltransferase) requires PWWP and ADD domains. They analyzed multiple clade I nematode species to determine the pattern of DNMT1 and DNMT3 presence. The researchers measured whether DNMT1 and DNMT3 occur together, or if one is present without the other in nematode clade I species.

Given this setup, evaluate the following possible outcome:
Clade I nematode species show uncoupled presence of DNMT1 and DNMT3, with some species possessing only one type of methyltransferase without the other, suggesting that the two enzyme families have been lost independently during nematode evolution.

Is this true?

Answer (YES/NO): YES